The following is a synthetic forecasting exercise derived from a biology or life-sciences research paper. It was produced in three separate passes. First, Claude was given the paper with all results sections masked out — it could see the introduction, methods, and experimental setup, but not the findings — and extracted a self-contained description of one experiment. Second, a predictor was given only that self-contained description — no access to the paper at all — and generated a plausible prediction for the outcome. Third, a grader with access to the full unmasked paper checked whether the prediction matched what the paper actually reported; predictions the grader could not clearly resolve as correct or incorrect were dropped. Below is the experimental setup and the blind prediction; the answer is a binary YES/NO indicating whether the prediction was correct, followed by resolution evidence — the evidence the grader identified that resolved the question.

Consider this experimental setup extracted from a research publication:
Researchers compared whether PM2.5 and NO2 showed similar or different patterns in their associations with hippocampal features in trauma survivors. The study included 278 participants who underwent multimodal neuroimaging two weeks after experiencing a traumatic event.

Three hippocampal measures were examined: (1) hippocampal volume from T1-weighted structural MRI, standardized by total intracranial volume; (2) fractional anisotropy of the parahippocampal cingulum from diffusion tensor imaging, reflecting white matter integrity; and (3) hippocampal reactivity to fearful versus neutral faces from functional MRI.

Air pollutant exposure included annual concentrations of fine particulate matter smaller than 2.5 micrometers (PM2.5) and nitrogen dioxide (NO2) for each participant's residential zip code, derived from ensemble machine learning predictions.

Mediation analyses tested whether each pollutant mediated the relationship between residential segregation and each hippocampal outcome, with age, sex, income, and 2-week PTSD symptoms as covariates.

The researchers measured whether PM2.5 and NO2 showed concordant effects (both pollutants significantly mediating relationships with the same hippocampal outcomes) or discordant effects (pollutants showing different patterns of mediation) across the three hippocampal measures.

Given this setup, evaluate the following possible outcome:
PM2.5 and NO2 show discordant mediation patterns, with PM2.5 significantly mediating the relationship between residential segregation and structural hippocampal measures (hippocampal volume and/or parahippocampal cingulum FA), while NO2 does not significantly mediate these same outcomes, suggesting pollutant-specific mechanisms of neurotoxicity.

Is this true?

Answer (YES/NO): NO